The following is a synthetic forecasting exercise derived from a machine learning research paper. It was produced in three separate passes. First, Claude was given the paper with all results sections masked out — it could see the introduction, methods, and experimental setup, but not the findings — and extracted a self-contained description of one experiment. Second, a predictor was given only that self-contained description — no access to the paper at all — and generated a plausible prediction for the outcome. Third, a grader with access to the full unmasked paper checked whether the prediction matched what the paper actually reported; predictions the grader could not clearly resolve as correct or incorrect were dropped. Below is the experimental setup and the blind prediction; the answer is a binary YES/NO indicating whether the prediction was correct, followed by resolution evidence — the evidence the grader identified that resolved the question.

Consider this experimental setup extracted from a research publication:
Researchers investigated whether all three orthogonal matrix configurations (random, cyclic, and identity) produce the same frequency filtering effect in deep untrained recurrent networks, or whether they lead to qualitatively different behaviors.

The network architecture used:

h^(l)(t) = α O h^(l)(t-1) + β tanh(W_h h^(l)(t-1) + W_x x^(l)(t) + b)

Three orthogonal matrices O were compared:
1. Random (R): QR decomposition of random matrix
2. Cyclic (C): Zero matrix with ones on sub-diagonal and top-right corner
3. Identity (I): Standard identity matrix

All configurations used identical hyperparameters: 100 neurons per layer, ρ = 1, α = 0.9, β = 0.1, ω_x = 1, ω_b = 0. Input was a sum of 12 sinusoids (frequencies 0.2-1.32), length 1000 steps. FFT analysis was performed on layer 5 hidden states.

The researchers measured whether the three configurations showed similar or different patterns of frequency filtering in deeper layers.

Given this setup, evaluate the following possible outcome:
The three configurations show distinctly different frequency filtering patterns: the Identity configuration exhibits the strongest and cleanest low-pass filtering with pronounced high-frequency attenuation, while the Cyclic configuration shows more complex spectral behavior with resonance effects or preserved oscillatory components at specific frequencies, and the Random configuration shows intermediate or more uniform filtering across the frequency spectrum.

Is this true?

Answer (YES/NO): NO